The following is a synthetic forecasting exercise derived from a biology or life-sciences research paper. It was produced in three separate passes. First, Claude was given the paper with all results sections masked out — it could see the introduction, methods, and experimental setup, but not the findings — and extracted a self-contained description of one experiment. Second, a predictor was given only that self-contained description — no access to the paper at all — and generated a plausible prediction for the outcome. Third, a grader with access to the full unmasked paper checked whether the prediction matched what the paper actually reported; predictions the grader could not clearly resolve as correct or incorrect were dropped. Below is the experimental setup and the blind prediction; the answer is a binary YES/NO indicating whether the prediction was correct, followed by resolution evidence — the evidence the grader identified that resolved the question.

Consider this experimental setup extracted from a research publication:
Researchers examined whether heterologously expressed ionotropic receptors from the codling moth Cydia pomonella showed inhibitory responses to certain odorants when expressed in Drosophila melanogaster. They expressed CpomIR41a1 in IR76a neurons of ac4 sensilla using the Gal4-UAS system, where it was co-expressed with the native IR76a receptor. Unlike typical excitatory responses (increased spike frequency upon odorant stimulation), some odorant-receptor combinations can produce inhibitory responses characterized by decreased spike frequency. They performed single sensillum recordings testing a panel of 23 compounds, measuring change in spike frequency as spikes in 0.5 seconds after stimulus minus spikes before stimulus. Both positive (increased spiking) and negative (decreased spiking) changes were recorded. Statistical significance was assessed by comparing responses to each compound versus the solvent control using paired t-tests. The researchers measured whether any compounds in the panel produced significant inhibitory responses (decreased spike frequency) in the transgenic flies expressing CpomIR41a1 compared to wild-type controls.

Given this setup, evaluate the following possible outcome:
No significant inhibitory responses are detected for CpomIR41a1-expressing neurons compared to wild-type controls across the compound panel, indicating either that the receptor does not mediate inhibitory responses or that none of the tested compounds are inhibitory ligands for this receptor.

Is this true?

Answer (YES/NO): NO